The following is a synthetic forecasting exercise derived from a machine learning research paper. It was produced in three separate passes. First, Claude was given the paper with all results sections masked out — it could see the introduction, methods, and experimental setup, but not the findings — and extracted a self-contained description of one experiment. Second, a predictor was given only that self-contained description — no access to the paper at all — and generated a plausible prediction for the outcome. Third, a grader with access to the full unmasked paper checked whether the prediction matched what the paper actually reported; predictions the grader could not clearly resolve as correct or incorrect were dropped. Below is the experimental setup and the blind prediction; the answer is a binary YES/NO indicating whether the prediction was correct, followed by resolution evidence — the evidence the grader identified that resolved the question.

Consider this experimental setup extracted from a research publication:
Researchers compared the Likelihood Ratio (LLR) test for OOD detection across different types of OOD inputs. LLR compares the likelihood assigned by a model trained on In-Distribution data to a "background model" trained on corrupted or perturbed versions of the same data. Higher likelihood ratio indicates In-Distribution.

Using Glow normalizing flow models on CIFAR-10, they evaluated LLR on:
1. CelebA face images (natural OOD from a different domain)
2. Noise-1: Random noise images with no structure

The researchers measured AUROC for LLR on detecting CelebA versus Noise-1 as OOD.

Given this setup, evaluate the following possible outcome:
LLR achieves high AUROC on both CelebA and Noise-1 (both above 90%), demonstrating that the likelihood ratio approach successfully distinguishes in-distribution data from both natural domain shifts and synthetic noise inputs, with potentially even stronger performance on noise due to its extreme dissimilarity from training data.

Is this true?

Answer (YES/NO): NO